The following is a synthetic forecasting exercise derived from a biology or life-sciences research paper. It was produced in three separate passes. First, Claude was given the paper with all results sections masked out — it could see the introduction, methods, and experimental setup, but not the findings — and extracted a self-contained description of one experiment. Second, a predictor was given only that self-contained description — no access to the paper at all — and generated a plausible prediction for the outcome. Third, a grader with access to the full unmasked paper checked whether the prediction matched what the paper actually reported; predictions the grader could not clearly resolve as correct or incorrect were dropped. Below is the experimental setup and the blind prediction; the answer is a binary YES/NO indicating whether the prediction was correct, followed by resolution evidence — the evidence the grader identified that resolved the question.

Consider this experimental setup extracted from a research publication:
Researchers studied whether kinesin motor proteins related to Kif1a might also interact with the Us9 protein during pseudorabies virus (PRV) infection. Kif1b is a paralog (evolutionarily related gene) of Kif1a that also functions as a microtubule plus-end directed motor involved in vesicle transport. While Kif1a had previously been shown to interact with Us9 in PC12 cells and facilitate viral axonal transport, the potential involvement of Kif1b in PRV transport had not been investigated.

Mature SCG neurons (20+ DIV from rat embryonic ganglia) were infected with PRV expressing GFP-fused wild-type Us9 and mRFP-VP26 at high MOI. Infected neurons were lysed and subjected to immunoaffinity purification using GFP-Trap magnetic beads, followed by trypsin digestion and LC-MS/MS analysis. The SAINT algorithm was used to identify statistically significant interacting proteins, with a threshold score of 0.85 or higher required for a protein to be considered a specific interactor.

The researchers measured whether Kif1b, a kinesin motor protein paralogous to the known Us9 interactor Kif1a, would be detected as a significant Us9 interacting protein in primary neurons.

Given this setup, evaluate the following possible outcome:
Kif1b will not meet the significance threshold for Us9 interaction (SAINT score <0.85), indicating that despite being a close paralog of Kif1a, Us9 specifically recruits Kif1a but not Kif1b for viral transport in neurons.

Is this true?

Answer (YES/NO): NO